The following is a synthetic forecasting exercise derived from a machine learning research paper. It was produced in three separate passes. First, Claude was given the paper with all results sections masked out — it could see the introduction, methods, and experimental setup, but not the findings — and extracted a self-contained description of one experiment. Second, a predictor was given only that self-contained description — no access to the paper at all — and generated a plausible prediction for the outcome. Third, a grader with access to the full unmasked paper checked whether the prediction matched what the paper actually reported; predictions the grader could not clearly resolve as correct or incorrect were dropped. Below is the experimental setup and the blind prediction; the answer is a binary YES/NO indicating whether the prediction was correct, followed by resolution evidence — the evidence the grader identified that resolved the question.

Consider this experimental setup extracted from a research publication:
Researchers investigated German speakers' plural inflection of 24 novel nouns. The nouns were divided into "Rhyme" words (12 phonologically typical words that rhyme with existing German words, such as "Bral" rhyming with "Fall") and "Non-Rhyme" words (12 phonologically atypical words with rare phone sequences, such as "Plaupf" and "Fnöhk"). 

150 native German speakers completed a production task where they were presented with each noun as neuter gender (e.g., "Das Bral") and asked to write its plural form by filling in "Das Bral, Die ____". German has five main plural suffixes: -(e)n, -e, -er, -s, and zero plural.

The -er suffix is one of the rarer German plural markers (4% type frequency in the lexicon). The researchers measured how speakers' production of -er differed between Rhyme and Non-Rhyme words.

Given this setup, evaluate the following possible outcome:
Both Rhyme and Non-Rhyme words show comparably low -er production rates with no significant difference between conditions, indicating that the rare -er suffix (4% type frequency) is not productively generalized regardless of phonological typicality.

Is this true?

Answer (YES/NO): NO